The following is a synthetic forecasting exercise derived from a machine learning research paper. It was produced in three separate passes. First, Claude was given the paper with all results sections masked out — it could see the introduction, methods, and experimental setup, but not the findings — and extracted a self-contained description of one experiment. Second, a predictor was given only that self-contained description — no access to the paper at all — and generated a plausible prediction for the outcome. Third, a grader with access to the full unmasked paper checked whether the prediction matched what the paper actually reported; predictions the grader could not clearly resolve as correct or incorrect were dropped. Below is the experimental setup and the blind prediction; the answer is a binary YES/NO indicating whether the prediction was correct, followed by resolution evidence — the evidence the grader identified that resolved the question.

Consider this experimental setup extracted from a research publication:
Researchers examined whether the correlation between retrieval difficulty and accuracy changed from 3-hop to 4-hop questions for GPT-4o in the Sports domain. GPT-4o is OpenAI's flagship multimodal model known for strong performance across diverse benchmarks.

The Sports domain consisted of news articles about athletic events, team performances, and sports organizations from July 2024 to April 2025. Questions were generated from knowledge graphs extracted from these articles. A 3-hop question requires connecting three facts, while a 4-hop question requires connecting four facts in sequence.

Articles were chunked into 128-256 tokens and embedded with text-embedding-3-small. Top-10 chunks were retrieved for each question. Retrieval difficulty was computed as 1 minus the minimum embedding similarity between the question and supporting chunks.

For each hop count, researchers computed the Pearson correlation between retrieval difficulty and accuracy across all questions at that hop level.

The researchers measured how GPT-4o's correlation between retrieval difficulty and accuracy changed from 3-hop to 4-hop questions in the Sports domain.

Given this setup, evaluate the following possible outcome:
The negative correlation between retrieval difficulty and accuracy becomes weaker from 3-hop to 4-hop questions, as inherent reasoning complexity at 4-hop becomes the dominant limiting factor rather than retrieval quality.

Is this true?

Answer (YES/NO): NO